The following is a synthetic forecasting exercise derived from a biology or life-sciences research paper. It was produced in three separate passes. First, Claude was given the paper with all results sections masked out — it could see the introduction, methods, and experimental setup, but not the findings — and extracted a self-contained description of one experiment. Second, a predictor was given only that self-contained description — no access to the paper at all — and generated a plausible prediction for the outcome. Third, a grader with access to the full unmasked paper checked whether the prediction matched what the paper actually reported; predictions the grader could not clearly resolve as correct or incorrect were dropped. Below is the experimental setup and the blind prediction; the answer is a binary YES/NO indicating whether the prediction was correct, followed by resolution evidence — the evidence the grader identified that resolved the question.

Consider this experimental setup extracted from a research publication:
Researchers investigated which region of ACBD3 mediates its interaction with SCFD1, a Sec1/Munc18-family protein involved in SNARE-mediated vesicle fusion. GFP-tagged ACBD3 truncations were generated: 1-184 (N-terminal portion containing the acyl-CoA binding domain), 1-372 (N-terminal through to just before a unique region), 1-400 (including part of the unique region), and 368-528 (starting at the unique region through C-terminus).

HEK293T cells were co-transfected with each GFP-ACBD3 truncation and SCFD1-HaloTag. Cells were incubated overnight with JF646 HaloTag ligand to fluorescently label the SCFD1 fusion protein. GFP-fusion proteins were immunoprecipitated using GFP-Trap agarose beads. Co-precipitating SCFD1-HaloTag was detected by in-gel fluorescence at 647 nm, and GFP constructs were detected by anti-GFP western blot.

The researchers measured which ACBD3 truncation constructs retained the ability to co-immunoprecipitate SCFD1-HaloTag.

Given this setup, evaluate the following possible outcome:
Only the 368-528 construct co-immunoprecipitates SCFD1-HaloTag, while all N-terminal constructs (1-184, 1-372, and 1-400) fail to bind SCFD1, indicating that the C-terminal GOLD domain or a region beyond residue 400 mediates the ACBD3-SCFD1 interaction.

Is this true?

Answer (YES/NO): NO